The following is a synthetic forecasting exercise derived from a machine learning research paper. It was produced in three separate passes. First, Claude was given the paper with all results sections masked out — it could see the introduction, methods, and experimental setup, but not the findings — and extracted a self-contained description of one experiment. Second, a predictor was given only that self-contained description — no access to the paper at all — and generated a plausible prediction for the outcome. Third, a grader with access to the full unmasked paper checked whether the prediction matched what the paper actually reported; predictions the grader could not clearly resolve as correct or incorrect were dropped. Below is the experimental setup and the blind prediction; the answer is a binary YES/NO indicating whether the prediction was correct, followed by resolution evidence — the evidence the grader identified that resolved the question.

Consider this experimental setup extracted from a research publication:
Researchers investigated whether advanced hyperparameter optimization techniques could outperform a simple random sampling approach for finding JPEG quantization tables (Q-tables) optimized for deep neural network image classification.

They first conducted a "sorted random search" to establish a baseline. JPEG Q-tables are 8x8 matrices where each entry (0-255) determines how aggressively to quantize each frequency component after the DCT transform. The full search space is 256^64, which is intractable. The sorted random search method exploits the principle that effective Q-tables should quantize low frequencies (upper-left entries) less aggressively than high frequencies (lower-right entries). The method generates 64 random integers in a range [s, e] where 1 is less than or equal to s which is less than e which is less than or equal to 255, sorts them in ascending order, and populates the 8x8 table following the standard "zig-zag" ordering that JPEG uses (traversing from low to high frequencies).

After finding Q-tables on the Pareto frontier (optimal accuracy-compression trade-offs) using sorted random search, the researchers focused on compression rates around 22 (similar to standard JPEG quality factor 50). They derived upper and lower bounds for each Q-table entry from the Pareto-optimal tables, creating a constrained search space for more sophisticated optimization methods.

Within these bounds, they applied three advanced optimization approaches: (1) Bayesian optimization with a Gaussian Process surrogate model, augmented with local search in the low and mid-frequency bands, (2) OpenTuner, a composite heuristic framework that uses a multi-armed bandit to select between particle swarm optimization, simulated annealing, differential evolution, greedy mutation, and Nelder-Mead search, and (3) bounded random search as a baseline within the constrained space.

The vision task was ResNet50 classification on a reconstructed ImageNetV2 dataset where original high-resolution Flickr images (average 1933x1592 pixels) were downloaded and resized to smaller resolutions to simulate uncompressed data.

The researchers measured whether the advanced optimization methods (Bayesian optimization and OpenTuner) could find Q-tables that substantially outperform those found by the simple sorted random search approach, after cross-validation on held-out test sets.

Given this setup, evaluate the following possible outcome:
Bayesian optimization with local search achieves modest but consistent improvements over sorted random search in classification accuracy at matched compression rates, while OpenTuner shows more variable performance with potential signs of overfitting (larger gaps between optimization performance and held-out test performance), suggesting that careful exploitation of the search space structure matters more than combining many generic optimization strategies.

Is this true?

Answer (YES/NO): NO